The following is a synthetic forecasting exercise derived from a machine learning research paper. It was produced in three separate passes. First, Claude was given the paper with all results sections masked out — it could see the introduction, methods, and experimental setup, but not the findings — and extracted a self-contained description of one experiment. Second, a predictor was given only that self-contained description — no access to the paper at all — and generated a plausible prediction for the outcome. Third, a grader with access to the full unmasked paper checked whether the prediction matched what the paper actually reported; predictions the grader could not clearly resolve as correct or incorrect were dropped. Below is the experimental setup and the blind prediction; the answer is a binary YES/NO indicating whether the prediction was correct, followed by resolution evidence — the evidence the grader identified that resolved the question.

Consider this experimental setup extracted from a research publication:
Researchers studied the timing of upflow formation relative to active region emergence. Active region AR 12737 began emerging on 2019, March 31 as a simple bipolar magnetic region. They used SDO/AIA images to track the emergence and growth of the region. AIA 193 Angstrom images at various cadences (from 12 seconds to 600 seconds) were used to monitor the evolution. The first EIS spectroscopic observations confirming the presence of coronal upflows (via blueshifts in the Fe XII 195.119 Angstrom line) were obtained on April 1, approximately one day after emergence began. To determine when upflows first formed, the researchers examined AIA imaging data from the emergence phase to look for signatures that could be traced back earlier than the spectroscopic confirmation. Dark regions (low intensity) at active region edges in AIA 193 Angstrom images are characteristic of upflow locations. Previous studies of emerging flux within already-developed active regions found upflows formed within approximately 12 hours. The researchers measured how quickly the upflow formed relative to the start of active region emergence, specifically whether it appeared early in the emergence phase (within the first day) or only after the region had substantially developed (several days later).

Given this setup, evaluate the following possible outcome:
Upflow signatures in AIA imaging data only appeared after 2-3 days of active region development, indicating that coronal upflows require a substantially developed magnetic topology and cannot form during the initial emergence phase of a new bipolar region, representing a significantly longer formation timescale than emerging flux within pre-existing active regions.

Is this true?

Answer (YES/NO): NO